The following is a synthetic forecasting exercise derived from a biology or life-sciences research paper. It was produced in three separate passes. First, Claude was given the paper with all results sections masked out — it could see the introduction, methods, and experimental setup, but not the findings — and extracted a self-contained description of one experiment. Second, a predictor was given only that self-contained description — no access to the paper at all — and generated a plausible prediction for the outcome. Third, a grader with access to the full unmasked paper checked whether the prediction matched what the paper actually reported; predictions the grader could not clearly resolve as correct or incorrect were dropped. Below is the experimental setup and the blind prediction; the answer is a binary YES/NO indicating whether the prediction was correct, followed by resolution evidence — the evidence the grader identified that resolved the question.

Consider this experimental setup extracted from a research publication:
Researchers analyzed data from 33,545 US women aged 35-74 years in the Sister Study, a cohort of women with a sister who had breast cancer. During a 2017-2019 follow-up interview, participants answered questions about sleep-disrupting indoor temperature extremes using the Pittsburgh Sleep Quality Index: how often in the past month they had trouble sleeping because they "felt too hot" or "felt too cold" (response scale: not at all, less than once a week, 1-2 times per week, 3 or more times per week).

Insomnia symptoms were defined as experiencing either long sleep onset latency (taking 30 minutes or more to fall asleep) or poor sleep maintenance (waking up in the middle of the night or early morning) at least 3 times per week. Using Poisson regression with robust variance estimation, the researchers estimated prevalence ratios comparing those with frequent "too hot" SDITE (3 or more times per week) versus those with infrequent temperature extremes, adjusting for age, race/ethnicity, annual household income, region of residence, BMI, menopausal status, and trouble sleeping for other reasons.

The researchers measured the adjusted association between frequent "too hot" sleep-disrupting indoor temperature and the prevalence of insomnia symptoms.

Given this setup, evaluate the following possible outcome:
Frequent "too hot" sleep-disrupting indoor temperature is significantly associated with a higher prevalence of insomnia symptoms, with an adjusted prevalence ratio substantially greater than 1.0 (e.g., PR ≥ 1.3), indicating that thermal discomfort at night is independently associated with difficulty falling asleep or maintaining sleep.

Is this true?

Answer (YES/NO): YES